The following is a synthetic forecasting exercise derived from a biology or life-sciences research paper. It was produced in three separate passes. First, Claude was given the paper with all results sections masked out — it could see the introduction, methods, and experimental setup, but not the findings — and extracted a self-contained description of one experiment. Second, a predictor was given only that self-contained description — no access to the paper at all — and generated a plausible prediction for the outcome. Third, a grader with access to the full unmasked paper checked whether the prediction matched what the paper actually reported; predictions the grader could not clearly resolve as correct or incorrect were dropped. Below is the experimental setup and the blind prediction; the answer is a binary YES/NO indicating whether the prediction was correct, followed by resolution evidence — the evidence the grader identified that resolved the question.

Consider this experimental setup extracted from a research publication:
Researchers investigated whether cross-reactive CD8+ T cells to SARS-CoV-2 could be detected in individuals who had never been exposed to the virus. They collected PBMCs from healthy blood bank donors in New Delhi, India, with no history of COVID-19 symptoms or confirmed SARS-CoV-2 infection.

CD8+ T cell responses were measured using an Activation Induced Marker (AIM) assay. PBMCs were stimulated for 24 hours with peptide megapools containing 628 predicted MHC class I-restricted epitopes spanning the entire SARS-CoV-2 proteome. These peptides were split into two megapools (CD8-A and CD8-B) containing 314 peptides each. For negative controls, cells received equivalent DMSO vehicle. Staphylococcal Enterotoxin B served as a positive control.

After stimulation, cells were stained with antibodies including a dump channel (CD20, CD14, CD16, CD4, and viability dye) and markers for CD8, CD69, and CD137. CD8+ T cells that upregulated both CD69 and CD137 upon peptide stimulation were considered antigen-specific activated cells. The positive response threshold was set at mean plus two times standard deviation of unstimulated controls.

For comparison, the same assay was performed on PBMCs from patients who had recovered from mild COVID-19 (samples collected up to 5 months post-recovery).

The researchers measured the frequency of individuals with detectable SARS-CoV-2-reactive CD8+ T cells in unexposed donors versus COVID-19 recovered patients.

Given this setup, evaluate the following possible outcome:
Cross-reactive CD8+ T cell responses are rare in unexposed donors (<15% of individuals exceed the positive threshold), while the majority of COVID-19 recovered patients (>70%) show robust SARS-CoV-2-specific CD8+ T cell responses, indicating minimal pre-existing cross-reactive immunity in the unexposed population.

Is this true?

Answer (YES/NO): NO